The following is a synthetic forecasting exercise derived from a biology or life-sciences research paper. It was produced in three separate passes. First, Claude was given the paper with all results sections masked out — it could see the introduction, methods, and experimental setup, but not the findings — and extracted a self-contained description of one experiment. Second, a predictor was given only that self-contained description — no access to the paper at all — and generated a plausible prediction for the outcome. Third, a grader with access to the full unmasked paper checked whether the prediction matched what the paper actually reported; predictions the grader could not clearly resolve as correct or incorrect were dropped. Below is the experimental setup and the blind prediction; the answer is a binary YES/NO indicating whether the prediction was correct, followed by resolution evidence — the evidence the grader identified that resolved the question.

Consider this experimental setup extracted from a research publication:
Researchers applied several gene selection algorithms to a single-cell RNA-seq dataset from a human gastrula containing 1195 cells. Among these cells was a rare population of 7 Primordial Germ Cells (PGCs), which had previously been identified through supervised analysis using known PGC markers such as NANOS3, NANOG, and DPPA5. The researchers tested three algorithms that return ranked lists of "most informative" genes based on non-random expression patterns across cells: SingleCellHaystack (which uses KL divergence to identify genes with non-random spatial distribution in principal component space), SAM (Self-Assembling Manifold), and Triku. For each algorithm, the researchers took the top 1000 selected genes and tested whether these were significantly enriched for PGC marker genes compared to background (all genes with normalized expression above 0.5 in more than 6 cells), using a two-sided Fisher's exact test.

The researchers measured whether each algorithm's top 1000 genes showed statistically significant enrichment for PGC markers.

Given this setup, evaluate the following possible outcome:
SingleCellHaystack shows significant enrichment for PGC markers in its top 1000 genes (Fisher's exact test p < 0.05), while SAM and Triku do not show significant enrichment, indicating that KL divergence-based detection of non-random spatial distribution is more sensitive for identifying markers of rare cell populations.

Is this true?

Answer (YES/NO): NO